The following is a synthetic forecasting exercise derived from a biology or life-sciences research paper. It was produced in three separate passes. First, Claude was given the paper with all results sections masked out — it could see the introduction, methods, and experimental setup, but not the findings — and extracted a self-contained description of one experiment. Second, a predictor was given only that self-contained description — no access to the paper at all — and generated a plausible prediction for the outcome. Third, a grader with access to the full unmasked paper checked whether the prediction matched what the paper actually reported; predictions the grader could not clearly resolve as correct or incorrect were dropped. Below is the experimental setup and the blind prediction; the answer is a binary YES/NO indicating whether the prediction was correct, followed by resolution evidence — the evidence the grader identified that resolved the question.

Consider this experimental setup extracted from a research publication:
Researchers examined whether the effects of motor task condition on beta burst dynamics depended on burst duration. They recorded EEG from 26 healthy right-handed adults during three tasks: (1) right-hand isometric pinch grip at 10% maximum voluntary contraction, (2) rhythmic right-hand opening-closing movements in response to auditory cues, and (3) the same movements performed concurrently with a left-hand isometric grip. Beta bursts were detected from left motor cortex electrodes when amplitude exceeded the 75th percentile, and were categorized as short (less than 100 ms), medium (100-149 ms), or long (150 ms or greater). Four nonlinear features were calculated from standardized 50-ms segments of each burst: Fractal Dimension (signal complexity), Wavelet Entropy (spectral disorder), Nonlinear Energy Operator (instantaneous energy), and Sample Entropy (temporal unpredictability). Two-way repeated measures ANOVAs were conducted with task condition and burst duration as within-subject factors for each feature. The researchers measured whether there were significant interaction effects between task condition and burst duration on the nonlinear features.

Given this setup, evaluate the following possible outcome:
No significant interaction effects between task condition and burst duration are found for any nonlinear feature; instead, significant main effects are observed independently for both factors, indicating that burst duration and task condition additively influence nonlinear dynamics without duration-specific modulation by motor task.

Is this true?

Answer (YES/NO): YES